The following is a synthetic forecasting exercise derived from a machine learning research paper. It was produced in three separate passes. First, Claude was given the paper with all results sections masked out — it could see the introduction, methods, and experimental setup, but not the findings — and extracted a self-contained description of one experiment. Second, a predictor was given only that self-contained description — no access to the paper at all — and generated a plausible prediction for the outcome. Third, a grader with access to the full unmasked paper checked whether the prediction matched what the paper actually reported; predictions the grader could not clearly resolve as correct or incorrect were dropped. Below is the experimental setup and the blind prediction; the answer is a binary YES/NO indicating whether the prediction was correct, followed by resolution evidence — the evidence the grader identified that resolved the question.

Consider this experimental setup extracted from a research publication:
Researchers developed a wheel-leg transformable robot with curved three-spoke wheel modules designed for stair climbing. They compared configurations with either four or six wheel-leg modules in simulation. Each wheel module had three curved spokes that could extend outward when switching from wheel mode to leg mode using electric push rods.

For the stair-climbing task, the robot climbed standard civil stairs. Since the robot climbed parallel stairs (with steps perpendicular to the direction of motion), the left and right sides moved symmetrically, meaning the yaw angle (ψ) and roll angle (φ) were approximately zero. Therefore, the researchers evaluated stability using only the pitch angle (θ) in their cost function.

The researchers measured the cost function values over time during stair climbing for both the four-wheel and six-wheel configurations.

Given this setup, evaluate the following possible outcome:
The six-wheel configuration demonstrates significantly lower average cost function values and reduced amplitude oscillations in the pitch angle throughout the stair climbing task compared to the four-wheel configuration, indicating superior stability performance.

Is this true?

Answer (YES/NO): NO